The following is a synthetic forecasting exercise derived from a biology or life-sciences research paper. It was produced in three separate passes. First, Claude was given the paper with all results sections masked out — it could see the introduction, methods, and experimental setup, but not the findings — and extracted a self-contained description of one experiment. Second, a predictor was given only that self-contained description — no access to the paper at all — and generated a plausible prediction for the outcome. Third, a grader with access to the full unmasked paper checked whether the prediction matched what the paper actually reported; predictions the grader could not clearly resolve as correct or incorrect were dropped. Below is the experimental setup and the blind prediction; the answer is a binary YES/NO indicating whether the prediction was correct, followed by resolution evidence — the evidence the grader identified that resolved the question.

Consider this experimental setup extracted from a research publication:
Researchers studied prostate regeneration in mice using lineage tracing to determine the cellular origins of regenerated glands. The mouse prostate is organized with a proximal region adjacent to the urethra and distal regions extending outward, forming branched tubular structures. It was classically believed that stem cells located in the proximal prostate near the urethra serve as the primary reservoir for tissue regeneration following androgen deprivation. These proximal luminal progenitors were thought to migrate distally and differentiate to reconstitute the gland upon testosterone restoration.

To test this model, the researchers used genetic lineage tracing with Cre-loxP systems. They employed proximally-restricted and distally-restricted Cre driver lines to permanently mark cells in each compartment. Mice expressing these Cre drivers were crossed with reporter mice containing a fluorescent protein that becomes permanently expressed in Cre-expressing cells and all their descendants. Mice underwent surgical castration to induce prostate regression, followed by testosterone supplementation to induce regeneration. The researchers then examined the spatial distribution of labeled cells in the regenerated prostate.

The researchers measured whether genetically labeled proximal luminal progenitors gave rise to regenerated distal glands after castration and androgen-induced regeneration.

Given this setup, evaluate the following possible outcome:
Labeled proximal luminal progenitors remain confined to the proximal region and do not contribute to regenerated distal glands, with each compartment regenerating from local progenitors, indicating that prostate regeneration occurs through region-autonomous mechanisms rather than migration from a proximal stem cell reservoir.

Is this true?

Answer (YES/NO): YES